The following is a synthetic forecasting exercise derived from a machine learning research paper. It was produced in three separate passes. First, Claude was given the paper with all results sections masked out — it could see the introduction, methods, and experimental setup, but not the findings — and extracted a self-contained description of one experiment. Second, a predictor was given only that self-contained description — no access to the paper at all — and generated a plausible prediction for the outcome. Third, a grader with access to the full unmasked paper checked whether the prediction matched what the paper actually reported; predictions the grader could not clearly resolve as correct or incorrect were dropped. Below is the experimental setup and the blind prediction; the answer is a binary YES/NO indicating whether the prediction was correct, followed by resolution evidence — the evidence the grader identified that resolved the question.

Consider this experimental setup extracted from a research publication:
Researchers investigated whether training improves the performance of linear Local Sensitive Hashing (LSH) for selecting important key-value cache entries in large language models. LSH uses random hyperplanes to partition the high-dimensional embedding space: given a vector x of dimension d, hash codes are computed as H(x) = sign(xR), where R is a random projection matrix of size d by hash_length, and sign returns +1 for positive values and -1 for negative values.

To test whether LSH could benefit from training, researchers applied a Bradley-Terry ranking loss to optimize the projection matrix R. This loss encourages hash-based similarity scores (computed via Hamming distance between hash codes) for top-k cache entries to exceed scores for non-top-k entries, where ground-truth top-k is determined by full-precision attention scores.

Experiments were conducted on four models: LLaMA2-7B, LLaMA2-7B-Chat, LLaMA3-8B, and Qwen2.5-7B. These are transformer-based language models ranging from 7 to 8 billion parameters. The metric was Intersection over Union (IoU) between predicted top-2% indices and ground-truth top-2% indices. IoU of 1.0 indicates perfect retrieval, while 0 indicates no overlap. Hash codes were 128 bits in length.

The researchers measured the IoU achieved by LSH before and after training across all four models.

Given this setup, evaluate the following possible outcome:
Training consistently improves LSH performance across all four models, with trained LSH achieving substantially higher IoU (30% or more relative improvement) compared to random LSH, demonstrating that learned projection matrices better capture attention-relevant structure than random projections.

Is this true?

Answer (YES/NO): NO